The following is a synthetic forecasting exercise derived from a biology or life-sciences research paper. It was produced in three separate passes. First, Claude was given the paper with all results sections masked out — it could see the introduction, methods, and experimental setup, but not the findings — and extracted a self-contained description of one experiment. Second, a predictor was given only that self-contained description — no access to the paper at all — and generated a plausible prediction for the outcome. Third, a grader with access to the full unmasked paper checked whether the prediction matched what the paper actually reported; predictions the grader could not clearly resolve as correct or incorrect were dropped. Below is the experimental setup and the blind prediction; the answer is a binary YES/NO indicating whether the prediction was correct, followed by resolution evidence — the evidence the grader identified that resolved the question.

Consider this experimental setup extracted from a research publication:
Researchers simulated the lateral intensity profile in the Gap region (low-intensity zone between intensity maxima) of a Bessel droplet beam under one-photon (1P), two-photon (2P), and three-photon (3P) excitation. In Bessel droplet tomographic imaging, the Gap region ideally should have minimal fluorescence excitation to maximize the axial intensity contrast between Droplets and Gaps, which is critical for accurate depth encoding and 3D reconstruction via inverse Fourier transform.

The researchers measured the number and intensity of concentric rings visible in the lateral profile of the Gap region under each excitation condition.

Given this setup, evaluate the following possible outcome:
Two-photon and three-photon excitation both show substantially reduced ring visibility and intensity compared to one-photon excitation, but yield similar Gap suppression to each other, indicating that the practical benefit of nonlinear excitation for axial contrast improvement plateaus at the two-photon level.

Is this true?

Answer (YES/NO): NO